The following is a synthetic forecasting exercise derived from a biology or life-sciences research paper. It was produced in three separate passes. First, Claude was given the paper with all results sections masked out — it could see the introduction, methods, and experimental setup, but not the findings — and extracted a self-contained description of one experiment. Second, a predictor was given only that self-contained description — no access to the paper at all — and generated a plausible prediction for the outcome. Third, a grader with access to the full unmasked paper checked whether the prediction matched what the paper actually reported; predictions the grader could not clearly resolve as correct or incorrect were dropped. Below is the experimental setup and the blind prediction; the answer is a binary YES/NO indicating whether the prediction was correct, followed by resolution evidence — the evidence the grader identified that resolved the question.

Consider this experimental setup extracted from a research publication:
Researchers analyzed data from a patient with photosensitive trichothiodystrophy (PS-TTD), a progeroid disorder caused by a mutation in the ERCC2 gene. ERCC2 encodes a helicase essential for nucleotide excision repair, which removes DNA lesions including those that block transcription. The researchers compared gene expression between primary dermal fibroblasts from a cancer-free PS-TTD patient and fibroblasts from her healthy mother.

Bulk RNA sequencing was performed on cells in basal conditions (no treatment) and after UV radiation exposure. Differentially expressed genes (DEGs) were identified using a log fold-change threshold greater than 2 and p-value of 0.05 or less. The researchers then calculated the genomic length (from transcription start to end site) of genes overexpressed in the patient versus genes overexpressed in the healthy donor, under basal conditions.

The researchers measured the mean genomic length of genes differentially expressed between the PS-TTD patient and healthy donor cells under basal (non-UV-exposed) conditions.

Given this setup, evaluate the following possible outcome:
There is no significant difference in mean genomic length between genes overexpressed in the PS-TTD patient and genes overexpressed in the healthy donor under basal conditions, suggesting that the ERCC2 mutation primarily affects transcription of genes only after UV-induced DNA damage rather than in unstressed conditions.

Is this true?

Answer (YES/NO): YES